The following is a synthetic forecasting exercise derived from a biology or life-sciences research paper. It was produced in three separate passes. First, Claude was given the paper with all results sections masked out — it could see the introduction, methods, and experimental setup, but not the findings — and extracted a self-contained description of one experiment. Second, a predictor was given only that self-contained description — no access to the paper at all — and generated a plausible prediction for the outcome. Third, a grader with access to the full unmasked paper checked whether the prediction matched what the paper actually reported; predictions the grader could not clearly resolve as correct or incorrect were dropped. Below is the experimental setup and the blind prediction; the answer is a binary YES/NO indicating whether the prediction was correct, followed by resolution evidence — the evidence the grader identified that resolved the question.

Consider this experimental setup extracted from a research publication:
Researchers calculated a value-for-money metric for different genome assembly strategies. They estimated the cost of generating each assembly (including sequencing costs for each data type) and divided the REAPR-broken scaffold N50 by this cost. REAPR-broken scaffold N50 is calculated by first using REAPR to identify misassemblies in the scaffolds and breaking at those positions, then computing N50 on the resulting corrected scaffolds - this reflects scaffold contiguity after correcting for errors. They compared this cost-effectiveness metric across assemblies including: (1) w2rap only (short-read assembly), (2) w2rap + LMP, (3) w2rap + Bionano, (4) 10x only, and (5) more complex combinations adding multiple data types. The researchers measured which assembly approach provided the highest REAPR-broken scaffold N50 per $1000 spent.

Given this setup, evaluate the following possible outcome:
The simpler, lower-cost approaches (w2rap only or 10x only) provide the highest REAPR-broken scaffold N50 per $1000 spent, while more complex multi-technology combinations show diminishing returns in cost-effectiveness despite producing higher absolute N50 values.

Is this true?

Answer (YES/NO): NO